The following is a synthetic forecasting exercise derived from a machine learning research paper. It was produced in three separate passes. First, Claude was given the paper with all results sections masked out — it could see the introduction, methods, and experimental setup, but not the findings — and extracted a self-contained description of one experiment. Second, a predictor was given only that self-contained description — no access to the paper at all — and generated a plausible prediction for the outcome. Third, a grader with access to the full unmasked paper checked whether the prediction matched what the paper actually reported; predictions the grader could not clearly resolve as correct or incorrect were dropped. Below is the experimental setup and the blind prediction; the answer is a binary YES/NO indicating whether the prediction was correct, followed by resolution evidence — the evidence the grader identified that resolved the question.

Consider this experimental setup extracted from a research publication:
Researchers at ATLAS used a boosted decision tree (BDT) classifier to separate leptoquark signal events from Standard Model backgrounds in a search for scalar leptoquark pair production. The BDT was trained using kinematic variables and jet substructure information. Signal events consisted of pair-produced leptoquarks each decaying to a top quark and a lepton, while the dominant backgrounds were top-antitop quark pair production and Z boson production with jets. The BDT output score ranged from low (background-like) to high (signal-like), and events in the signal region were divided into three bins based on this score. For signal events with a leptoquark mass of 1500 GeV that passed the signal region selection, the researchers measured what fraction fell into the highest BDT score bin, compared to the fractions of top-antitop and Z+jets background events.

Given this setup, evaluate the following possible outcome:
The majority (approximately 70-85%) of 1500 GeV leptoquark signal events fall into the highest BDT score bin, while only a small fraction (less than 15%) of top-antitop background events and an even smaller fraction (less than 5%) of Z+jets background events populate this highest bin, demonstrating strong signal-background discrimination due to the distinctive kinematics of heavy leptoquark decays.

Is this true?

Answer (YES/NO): NO